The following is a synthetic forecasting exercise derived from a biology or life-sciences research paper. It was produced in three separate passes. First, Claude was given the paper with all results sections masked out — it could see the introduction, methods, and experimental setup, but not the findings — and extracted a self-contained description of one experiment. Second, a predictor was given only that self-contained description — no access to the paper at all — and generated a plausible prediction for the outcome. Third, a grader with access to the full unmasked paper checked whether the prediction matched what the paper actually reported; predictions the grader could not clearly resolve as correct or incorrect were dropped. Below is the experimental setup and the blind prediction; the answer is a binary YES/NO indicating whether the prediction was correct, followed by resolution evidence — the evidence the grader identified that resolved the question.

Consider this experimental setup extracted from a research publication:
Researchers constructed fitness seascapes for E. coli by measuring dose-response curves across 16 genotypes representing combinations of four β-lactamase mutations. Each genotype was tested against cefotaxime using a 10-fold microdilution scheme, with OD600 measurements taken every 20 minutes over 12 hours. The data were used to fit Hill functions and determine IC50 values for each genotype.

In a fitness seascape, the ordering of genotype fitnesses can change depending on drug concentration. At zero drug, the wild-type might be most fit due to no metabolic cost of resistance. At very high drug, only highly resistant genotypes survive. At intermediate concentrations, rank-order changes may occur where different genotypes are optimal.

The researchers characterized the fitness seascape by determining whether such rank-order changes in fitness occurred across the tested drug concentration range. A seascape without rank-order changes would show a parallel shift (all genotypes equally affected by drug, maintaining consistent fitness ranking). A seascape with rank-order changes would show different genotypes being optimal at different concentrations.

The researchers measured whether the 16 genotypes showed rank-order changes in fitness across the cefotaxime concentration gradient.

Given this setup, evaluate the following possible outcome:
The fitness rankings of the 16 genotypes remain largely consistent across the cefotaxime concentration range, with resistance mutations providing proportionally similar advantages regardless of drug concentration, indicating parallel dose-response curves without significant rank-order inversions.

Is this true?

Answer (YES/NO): NO